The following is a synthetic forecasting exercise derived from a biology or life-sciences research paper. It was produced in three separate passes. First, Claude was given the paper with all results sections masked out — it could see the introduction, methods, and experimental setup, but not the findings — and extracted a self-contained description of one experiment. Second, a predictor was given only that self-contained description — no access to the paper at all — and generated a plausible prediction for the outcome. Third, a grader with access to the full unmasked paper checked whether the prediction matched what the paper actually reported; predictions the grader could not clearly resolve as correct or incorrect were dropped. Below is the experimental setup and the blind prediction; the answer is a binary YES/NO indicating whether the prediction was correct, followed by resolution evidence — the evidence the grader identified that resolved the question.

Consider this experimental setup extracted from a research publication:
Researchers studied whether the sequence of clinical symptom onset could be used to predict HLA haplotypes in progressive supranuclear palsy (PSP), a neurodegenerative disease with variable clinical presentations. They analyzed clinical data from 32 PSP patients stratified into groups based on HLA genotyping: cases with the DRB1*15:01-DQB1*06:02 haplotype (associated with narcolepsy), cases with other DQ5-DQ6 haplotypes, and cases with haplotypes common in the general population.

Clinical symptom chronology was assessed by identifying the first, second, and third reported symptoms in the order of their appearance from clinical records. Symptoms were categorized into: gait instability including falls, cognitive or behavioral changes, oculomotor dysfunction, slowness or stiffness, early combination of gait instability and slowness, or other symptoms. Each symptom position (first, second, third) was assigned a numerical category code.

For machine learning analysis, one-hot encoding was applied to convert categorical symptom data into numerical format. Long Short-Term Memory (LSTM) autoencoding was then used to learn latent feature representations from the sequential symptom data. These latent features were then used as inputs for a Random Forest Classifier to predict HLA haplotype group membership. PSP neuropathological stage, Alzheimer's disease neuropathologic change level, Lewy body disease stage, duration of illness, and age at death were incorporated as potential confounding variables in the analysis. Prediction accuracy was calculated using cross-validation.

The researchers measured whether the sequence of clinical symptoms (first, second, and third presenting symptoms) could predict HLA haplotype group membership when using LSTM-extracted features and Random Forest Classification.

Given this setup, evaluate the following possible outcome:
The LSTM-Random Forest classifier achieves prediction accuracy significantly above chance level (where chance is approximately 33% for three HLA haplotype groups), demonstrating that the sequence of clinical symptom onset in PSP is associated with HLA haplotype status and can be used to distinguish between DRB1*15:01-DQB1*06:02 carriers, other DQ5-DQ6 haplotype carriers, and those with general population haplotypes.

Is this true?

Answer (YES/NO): YES